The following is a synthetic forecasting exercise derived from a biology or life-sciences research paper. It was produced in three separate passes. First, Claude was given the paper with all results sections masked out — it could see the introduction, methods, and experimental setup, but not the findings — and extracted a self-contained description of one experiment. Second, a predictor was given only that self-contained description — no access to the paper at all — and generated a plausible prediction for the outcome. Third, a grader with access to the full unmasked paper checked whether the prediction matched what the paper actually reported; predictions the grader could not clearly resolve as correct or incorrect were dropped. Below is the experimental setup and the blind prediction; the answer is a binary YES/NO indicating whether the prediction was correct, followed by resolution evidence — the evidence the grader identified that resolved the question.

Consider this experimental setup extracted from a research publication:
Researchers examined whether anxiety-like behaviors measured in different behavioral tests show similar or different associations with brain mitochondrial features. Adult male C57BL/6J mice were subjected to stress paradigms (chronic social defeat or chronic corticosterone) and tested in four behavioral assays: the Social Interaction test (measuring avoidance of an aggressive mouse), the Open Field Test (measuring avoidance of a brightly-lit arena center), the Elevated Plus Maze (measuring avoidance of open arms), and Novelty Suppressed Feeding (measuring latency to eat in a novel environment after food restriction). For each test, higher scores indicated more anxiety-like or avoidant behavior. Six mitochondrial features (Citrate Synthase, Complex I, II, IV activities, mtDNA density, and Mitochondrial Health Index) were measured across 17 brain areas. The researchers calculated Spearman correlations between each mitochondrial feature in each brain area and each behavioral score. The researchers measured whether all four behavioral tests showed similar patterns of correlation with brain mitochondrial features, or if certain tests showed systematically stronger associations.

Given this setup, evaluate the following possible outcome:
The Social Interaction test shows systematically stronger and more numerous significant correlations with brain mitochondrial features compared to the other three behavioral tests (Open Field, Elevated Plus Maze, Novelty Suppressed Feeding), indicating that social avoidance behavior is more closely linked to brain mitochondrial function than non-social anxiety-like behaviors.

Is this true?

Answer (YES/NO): NO